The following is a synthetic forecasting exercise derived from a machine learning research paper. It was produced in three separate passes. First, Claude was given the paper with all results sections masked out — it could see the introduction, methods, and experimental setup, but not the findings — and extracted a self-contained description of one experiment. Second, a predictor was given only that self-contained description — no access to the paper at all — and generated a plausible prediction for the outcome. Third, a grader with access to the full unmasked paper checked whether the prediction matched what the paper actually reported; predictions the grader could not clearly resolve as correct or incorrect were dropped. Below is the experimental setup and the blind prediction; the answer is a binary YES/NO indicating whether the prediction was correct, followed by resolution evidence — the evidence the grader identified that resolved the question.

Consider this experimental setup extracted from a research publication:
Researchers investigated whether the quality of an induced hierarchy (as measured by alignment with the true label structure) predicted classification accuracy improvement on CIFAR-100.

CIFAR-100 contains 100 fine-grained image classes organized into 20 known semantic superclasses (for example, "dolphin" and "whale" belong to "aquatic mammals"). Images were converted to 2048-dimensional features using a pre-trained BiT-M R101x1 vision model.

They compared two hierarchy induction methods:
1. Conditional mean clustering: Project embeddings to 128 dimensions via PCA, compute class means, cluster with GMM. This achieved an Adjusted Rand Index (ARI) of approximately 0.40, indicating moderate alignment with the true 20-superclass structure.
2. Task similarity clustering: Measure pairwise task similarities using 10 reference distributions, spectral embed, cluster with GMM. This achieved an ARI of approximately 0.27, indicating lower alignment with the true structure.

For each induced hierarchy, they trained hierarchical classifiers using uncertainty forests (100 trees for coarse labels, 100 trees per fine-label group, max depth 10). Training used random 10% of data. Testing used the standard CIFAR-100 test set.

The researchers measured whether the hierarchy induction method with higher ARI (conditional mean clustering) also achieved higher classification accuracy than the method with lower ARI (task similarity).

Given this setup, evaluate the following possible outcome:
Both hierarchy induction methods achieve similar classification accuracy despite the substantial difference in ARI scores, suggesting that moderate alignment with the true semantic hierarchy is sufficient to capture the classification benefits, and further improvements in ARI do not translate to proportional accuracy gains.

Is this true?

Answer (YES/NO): NO